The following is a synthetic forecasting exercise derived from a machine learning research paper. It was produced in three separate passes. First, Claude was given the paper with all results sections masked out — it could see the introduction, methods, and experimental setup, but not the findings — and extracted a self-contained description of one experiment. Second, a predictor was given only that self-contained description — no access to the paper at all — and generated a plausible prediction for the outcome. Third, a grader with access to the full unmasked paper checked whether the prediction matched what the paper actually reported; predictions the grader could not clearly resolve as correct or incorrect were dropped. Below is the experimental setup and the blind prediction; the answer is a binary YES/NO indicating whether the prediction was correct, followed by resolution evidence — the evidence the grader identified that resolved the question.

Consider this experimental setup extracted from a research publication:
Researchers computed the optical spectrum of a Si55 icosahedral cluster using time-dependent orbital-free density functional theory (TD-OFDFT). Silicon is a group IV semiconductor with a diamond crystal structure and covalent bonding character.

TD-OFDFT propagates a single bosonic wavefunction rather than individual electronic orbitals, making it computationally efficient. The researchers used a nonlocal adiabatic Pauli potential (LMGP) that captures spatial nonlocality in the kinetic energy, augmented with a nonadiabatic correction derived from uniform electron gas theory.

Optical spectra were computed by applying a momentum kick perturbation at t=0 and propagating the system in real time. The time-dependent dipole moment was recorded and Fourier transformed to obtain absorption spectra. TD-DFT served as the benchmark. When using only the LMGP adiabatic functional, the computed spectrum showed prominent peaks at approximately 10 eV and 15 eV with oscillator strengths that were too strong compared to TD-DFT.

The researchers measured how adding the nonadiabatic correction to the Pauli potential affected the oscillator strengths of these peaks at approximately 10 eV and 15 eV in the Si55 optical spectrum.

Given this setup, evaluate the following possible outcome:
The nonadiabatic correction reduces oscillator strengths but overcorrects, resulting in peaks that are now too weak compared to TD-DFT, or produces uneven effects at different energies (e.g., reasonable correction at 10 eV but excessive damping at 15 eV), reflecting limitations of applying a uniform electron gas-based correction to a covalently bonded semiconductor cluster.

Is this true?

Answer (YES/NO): NO